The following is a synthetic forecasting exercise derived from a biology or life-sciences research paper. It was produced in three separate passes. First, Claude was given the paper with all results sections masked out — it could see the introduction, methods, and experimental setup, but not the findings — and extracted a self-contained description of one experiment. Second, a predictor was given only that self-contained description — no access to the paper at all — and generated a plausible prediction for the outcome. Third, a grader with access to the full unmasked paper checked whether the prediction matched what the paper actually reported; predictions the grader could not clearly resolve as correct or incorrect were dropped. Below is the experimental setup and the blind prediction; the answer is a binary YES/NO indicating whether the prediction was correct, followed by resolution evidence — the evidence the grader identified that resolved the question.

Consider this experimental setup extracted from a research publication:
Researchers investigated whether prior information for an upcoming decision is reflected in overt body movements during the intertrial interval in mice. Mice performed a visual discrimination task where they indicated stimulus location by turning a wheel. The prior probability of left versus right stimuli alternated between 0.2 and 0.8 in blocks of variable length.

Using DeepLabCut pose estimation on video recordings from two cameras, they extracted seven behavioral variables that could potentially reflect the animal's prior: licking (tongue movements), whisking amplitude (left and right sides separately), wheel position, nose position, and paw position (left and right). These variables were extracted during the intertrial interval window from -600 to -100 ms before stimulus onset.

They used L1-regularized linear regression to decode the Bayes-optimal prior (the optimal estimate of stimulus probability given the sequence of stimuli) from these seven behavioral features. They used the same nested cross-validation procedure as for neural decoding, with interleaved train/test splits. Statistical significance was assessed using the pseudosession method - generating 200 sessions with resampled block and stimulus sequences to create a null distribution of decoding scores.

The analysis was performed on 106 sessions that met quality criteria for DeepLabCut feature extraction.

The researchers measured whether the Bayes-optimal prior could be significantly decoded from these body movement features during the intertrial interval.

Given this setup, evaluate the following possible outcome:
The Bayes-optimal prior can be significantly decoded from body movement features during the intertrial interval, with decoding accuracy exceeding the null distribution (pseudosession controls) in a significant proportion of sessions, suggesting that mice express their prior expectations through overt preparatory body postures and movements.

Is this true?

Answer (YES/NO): YES